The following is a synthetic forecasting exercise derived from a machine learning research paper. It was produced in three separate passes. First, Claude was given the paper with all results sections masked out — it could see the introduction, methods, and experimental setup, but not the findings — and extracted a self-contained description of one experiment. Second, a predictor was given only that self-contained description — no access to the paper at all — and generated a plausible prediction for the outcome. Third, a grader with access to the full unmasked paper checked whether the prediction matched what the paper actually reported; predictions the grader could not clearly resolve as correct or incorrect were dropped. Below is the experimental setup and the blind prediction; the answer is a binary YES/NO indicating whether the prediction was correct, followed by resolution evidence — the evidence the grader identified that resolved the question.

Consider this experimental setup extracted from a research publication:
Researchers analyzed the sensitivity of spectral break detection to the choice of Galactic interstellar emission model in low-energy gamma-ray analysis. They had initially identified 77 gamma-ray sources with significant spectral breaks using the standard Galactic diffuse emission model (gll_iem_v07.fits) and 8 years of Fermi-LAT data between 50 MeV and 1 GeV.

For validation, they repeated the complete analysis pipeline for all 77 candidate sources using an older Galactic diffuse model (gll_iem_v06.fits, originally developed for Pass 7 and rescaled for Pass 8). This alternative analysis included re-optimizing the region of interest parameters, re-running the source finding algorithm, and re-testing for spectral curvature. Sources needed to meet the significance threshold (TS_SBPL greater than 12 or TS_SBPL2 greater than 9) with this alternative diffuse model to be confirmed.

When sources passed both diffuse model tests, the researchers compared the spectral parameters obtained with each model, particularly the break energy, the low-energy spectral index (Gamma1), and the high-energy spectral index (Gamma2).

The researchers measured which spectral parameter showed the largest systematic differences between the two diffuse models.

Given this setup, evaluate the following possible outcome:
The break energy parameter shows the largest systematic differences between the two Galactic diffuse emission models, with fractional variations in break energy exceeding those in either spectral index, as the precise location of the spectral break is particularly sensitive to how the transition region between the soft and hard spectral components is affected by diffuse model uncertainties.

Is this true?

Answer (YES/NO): YES